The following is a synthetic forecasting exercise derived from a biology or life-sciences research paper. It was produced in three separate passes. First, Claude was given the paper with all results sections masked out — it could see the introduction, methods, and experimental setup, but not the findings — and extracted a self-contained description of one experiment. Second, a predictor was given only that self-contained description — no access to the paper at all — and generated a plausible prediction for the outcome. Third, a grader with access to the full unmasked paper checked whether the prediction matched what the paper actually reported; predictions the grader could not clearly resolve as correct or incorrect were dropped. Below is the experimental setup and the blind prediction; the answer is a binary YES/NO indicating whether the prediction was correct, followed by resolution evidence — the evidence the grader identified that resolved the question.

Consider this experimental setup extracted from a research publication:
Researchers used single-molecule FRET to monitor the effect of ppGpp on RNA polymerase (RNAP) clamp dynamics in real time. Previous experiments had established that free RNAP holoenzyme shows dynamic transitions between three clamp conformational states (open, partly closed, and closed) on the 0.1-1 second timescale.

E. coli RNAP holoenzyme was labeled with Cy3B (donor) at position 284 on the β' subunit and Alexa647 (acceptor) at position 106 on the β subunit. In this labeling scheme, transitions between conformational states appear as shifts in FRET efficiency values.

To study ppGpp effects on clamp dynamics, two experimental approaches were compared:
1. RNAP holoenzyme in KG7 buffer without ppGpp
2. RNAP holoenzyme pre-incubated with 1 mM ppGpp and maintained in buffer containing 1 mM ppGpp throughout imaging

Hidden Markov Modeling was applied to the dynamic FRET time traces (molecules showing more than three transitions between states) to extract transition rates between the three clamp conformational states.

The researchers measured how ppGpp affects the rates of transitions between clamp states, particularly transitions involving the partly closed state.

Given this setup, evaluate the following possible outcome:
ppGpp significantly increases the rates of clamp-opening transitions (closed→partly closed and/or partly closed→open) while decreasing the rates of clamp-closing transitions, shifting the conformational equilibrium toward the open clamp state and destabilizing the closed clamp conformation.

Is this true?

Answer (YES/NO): NO